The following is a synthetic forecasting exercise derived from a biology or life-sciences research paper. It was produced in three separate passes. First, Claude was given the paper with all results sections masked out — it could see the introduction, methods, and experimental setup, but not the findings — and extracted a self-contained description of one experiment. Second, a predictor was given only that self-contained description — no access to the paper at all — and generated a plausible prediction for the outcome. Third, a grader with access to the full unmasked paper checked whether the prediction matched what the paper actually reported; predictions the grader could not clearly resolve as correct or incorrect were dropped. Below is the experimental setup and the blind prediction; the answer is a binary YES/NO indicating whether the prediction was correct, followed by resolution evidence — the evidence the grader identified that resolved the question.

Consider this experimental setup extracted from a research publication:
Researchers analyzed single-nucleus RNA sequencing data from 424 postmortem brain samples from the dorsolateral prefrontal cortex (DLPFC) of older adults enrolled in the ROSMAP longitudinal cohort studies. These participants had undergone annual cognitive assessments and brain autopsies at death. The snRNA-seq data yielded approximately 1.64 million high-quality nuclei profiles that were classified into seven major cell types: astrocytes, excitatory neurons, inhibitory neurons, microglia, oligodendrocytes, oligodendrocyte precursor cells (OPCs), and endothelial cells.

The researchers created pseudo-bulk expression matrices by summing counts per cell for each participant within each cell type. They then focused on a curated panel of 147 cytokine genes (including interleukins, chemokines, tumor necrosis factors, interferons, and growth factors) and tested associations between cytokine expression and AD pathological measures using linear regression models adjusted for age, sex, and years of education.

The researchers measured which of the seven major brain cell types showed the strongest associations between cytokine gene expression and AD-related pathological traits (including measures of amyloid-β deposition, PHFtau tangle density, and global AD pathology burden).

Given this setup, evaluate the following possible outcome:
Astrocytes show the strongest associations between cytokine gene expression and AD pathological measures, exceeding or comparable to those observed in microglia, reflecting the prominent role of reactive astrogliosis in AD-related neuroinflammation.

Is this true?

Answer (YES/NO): NO